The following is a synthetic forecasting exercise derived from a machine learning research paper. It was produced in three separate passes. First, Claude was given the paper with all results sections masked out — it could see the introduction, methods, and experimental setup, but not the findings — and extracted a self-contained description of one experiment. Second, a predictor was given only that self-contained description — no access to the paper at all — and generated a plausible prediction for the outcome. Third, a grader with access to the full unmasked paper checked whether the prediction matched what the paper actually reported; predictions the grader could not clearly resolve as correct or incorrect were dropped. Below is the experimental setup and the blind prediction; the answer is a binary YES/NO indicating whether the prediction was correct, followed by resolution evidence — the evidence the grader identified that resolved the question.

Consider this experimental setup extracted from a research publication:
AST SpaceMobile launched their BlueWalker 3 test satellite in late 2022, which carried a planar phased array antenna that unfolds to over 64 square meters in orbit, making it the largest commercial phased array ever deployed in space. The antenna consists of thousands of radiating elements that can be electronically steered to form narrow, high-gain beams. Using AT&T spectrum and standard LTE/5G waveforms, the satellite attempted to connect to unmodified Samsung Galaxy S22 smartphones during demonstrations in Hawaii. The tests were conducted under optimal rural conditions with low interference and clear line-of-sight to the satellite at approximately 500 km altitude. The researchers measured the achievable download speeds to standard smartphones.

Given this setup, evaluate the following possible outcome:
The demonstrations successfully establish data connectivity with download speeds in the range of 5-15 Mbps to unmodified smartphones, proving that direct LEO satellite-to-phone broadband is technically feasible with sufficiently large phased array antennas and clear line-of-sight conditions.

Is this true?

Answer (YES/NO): YES